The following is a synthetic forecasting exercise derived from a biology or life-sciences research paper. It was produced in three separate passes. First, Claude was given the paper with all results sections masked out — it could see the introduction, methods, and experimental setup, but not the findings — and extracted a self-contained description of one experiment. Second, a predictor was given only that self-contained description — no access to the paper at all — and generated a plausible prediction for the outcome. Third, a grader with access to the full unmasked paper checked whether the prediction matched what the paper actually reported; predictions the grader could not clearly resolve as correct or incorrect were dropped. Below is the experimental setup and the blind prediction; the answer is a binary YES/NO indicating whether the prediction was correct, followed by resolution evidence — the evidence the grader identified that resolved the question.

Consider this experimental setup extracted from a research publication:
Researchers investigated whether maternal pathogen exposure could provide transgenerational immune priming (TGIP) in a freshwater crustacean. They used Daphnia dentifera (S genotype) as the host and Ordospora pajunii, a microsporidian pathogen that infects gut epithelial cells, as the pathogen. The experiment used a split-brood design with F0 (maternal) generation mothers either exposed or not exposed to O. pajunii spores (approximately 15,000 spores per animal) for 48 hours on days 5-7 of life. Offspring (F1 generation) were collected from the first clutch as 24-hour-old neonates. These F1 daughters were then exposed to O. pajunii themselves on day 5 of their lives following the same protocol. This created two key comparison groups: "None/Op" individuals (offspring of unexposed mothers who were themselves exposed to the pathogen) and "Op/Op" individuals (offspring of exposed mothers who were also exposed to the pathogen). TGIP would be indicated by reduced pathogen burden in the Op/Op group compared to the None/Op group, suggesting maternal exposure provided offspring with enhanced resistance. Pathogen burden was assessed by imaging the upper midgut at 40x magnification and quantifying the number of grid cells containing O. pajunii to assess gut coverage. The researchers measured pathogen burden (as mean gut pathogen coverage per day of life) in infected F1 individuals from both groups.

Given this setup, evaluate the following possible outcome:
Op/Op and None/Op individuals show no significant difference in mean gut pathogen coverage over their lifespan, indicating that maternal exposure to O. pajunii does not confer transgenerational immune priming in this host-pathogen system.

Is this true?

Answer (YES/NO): YES